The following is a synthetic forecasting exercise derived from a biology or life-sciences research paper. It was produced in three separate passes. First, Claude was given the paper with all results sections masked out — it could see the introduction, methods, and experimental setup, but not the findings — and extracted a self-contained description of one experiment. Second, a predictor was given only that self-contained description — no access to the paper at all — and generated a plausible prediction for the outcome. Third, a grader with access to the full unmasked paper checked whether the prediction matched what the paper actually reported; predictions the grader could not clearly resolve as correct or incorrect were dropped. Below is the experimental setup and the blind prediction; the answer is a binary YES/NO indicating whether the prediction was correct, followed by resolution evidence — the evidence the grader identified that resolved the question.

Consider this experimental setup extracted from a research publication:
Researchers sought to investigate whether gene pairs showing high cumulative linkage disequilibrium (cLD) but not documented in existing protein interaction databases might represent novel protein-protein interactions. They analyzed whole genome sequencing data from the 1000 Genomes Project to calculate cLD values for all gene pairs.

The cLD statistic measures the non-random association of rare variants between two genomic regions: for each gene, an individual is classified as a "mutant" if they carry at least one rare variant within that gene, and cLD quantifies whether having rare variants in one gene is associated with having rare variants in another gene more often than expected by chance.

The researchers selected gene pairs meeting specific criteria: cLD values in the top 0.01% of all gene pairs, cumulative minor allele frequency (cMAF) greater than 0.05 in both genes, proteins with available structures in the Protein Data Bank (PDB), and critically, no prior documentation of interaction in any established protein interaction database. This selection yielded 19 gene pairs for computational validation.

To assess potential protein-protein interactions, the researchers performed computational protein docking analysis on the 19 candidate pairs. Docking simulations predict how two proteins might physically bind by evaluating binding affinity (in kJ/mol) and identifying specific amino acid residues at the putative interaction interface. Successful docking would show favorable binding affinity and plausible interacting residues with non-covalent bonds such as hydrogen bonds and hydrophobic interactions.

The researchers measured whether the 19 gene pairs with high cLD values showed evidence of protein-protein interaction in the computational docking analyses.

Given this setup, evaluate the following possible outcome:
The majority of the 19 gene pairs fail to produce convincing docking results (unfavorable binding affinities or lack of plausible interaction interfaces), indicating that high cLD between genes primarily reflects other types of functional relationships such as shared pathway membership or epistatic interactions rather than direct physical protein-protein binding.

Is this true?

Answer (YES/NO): NO